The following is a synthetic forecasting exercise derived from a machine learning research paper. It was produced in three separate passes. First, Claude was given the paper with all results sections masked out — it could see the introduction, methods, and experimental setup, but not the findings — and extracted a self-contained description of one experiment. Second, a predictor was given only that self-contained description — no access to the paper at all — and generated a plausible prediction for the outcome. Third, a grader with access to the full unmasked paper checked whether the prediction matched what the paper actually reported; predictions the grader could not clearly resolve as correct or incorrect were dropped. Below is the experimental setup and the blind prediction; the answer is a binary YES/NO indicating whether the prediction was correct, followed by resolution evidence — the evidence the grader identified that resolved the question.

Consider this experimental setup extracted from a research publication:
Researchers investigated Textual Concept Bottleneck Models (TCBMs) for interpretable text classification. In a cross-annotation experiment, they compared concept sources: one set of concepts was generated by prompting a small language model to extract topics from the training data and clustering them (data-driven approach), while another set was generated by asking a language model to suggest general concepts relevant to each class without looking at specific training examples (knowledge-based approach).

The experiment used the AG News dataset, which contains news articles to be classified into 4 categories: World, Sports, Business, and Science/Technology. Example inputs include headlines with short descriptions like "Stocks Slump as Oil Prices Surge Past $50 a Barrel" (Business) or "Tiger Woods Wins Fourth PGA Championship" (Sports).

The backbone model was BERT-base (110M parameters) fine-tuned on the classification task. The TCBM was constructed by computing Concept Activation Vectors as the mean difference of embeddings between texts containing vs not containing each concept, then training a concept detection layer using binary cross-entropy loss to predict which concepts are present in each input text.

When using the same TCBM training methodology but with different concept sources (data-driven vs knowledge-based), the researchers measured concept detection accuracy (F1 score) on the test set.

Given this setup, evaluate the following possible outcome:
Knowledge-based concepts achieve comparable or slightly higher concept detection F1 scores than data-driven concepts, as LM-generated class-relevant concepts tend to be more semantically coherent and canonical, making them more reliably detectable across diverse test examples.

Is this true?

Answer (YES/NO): NO